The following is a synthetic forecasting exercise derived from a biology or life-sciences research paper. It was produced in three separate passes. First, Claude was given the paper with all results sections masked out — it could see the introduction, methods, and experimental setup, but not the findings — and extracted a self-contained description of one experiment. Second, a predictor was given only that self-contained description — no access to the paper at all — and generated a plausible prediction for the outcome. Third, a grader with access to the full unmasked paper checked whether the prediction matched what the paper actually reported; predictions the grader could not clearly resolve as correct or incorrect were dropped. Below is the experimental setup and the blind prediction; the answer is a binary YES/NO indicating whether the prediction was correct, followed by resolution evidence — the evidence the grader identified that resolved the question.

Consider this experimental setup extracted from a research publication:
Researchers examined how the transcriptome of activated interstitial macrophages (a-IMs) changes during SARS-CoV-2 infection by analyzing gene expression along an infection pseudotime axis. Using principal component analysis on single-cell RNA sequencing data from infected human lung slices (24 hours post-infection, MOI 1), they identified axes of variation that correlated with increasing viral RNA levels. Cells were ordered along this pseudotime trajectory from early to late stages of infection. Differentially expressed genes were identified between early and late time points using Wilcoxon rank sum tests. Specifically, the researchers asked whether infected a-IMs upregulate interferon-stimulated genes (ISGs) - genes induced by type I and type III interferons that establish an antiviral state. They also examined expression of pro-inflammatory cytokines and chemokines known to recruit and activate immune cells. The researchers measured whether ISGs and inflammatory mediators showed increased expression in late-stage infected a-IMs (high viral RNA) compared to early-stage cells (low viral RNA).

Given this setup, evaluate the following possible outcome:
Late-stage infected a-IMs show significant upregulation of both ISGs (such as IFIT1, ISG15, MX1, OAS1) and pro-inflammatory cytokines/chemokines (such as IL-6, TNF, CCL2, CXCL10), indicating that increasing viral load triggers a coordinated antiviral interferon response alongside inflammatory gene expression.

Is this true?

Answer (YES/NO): YES